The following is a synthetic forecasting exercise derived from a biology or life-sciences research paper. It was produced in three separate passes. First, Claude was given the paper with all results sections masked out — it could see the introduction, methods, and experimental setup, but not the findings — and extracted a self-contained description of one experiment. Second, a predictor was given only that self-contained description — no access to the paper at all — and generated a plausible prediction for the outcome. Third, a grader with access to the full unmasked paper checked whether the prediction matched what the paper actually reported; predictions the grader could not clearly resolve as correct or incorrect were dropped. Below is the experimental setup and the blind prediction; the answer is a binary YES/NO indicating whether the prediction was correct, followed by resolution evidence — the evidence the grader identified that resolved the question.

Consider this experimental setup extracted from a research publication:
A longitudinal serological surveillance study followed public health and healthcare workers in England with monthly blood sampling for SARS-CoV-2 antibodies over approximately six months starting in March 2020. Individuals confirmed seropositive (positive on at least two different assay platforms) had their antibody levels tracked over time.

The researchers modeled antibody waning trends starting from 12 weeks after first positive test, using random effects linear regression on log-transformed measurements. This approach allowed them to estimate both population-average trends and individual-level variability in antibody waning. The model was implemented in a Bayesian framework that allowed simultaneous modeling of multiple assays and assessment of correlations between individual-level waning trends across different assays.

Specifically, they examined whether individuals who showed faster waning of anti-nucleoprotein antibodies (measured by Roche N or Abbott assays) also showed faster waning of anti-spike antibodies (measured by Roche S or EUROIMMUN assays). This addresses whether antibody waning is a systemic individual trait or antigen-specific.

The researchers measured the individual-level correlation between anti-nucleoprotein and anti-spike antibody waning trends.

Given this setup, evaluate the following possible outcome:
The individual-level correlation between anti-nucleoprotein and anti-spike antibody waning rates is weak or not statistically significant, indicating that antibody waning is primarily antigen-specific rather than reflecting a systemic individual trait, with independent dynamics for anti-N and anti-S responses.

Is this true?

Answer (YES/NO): YES